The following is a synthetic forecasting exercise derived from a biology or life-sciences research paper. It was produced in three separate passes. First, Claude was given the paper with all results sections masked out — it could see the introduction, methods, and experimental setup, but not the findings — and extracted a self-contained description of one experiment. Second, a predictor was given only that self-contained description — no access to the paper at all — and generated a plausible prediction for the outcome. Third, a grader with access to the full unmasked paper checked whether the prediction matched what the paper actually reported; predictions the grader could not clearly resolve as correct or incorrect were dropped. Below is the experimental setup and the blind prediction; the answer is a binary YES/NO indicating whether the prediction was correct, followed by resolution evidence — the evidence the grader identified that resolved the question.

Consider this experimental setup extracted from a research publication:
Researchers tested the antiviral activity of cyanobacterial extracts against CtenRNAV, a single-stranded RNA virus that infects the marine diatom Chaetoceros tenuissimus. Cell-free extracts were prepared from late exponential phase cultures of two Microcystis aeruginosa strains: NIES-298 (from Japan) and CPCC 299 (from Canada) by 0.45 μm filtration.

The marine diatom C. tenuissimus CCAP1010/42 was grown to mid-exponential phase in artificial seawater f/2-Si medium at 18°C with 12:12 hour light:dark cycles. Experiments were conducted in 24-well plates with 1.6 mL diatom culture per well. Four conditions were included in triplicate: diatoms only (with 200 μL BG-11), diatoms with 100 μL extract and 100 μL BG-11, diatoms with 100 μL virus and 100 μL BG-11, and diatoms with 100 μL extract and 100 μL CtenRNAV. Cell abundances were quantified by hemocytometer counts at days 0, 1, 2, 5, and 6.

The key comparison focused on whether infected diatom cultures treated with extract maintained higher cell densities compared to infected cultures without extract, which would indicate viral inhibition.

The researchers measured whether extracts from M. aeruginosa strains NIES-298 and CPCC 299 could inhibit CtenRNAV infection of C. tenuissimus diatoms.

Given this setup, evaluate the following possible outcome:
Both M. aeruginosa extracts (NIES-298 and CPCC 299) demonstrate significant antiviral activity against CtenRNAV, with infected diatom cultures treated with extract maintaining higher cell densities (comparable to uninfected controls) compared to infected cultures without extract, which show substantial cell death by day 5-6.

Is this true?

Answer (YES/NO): NO